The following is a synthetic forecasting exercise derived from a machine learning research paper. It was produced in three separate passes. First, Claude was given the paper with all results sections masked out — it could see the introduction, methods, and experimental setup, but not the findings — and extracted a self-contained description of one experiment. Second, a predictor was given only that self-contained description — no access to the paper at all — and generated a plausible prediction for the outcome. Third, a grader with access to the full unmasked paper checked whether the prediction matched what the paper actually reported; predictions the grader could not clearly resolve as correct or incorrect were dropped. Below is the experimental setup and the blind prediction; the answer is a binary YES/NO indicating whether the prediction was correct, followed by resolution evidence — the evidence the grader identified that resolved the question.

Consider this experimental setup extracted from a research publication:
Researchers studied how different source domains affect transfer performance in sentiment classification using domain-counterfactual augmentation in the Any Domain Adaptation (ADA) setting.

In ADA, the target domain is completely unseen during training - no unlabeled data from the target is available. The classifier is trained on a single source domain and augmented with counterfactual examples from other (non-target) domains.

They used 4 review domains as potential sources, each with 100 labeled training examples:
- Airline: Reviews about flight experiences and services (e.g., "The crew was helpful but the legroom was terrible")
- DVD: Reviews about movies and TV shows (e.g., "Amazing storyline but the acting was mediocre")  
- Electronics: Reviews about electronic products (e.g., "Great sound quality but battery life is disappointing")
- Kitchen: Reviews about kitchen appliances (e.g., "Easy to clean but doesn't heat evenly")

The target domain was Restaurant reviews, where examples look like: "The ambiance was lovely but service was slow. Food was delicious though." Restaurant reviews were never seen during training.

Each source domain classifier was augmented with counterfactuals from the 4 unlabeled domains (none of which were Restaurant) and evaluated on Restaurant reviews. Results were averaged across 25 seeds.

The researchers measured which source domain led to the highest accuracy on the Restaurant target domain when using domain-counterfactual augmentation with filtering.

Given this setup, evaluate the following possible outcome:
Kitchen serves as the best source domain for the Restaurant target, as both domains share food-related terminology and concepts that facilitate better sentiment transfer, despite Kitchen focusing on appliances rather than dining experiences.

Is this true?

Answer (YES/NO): YES